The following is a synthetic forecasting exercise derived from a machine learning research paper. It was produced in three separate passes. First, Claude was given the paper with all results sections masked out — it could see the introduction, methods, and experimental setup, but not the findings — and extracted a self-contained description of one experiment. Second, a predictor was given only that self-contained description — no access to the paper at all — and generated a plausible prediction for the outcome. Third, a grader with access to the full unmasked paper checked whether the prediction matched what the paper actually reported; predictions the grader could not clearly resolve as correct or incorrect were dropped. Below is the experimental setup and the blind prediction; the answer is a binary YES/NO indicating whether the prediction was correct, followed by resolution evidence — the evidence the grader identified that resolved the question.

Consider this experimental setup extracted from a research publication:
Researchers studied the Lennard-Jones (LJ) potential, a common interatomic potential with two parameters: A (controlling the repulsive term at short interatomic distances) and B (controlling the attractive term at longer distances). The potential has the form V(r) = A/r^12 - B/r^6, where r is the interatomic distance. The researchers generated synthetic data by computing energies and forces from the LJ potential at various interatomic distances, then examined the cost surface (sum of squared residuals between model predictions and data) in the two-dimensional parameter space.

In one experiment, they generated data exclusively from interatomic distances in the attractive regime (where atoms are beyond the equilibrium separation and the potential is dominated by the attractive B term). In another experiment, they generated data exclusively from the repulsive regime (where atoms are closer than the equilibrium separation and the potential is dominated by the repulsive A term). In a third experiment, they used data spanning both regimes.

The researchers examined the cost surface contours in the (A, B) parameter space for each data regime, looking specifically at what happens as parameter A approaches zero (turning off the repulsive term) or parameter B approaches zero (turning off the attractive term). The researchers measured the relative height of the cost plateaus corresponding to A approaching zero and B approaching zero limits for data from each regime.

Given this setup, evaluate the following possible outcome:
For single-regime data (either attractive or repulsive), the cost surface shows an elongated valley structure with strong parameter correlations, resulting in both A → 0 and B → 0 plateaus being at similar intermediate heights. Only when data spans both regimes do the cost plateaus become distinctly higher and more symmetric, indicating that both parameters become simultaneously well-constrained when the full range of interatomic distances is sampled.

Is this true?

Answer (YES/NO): NO